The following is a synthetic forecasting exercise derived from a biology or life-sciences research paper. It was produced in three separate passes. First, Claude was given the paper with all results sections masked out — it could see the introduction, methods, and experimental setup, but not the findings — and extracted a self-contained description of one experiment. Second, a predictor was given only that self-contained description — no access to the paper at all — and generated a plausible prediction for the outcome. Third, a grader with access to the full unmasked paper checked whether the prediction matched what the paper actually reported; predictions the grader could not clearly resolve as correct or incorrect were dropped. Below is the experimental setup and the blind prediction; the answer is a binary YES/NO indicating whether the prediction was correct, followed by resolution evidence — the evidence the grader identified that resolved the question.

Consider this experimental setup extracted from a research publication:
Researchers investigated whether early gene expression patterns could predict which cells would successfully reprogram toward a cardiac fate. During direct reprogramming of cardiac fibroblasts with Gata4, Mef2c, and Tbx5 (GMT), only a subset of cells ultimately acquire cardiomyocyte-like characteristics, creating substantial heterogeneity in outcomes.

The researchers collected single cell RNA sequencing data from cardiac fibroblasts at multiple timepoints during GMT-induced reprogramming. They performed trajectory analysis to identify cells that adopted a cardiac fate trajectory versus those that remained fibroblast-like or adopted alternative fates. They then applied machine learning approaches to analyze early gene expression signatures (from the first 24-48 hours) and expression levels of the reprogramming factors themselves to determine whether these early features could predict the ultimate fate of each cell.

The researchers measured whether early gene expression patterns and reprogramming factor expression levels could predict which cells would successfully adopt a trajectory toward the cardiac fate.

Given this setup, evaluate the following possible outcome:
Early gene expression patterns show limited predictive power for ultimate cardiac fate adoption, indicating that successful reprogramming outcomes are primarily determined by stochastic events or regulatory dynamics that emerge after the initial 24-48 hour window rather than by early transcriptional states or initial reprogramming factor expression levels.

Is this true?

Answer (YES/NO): NO